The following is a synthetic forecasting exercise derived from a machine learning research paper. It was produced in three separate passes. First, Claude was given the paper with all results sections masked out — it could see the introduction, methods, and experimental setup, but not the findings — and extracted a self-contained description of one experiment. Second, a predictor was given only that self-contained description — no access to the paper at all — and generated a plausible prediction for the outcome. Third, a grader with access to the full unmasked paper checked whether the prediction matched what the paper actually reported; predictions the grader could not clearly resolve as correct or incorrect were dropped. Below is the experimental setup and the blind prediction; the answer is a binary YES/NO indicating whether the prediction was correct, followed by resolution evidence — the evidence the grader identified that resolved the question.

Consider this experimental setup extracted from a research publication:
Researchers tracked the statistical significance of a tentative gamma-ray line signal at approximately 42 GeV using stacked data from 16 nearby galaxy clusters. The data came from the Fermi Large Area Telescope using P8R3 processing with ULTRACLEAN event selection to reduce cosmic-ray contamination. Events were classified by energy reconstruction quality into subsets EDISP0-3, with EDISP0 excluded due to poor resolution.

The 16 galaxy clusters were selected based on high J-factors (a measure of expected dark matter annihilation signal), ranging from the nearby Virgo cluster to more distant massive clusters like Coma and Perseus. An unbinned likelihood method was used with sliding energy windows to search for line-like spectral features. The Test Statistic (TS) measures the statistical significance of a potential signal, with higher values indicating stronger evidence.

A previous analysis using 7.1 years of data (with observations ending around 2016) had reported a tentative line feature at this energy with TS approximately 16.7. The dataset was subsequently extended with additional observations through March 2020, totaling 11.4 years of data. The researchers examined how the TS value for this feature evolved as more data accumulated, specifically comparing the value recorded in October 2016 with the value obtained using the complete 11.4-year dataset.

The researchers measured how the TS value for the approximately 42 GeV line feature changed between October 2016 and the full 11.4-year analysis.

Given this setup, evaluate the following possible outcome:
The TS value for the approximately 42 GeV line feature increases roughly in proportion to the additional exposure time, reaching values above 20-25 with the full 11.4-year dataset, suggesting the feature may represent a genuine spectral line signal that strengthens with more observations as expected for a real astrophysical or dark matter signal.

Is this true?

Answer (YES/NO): NO